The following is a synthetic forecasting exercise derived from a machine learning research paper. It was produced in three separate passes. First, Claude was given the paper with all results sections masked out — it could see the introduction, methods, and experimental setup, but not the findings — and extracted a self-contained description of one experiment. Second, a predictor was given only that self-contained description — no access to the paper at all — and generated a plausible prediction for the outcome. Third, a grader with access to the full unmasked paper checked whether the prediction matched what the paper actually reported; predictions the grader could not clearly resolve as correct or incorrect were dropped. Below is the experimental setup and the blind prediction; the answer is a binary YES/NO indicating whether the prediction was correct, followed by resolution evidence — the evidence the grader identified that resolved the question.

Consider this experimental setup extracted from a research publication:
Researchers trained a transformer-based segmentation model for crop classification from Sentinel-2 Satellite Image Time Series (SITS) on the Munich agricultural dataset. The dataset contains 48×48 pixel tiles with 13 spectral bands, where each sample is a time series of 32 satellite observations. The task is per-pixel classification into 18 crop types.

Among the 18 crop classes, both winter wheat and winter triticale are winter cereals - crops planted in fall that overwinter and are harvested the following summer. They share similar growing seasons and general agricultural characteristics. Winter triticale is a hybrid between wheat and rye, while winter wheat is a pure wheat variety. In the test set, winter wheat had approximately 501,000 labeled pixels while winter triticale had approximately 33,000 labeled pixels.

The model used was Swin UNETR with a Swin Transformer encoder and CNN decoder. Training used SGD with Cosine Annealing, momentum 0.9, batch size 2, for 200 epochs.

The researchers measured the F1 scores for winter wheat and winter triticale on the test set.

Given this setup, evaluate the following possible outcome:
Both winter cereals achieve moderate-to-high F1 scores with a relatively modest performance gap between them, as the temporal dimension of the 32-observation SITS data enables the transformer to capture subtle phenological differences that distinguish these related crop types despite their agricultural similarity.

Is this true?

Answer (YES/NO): NO